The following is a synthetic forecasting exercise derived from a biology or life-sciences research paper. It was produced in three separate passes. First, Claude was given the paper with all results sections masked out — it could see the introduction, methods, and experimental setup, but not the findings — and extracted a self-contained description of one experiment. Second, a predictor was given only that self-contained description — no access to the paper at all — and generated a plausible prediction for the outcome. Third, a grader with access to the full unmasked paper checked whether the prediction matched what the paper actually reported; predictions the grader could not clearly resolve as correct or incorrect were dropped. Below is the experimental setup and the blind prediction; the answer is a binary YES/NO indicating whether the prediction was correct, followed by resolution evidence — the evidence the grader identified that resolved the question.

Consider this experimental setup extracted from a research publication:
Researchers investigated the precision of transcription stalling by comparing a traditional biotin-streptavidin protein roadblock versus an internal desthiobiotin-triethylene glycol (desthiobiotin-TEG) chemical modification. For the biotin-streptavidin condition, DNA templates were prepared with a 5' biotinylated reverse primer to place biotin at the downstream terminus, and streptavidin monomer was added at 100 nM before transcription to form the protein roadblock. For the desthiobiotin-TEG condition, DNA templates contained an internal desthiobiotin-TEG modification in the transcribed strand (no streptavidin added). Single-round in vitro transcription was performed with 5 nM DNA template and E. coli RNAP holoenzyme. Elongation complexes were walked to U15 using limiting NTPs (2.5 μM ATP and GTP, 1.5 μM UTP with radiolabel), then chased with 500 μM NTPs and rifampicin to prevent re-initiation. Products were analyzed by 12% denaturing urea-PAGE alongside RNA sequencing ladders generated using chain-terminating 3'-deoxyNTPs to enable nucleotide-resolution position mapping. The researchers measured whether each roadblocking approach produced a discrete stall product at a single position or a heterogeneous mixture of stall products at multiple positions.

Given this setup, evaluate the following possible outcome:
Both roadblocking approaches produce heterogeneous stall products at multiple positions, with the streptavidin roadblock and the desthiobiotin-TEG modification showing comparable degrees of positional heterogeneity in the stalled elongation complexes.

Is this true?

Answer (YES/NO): NO